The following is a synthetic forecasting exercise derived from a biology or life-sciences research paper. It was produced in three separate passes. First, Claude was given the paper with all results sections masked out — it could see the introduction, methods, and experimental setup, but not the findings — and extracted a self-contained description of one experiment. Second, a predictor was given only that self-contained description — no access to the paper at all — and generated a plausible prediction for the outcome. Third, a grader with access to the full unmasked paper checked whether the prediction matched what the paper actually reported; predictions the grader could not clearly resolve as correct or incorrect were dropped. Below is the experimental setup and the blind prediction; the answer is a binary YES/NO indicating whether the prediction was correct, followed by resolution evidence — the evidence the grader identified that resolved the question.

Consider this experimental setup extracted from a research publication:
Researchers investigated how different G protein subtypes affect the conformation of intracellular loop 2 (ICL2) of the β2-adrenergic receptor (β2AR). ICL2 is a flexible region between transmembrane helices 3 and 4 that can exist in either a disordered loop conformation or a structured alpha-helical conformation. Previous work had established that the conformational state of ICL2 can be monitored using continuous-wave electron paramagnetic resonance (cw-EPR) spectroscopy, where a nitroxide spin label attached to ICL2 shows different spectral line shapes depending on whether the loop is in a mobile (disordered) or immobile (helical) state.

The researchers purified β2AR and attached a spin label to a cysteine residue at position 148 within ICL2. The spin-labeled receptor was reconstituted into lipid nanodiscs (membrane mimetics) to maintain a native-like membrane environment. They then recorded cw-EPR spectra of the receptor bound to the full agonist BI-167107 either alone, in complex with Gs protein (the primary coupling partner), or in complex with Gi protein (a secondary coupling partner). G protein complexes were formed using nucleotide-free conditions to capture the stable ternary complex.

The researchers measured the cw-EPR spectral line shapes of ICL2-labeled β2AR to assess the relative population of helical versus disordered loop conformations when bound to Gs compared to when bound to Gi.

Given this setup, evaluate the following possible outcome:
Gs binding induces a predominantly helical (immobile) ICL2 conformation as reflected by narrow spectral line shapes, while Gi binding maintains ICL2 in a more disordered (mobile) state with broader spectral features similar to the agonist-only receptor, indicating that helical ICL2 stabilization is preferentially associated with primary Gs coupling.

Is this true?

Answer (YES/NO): YES